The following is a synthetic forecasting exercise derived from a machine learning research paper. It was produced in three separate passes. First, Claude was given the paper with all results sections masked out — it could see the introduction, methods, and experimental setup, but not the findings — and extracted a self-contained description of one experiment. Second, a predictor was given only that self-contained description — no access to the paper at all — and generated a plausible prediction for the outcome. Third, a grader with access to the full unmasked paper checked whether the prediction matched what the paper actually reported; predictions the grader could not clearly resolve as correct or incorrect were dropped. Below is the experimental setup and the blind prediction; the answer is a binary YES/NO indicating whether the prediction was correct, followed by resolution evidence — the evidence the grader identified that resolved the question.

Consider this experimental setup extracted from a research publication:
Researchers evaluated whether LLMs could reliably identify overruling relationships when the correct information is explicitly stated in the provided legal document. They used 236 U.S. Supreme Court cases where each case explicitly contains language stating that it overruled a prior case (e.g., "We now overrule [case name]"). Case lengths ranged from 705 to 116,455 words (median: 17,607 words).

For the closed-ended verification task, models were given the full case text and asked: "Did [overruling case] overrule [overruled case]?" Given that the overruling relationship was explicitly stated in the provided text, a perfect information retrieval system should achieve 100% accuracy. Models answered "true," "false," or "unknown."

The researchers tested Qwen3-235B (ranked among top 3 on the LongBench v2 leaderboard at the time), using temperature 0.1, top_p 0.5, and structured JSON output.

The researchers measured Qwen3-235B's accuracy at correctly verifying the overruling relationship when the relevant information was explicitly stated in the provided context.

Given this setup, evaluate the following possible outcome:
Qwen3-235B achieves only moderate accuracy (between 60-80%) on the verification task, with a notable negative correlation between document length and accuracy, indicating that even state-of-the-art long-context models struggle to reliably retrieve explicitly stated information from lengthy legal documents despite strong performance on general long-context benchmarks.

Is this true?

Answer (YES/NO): NO